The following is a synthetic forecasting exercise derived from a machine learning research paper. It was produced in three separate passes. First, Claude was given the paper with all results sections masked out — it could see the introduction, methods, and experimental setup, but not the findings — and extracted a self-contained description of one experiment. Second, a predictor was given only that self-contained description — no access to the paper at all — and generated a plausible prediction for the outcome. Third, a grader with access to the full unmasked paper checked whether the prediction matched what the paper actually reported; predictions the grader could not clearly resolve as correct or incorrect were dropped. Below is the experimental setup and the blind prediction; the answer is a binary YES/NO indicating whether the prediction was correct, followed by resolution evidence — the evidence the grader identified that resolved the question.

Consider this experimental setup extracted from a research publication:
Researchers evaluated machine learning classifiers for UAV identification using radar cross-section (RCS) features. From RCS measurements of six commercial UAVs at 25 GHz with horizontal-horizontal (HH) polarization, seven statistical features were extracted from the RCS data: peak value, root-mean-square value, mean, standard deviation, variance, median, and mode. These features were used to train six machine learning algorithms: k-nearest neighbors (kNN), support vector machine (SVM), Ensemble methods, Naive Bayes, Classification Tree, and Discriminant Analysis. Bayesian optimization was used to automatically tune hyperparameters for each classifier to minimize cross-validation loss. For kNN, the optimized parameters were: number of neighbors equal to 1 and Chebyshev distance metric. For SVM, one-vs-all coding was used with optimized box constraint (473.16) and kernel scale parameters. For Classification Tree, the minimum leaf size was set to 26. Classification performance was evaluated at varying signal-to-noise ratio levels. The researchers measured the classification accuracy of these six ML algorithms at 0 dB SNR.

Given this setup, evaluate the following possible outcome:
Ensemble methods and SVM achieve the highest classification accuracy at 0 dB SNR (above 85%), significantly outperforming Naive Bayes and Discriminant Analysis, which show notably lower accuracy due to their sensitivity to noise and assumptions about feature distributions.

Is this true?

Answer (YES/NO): NO